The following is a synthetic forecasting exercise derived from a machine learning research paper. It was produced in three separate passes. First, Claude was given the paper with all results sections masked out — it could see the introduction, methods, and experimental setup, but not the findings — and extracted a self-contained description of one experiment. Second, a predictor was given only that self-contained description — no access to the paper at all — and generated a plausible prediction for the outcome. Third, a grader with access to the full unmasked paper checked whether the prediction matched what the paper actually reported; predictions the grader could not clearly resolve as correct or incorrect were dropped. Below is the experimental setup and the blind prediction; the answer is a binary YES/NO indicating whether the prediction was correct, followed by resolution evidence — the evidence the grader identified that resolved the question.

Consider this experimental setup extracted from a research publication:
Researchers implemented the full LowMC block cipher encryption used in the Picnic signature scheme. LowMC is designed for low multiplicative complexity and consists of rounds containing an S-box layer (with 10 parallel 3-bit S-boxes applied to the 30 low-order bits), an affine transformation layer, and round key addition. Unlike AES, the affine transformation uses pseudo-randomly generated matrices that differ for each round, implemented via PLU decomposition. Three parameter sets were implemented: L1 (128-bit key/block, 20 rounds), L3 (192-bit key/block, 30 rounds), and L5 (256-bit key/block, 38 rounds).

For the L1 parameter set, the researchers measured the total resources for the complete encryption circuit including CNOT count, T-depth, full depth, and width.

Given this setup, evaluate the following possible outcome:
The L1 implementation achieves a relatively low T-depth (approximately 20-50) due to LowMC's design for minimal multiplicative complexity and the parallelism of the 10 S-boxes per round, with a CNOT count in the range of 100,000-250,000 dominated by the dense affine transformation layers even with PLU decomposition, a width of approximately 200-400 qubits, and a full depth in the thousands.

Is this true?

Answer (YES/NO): NO